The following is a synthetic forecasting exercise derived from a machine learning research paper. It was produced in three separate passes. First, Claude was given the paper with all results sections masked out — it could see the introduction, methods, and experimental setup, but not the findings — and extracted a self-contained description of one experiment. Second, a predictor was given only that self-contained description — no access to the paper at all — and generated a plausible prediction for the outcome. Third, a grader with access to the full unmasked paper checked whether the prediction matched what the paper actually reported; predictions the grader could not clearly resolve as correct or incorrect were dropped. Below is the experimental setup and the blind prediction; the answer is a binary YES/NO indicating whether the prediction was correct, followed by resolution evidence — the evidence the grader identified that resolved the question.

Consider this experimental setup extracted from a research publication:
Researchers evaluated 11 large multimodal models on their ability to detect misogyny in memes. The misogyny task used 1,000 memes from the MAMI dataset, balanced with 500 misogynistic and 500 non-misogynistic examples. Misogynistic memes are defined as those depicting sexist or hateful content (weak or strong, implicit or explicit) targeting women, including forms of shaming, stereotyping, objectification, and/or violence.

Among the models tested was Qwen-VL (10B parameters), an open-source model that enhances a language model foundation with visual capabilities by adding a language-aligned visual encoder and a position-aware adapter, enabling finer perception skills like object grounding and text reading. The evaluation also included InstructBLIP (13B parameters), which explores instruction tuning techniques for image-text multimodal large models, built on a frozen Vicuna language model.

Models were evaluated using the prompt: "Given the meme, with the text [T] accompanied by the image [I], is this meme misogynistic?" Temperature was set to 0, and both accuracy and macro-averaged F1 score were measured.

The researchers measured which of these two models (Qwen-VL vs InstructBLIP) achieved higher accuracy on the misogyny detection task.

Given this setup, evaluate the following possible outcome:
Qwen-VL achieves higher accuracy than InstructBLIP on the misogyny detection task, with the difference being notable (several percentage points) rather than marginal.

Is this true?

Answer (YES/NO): YES